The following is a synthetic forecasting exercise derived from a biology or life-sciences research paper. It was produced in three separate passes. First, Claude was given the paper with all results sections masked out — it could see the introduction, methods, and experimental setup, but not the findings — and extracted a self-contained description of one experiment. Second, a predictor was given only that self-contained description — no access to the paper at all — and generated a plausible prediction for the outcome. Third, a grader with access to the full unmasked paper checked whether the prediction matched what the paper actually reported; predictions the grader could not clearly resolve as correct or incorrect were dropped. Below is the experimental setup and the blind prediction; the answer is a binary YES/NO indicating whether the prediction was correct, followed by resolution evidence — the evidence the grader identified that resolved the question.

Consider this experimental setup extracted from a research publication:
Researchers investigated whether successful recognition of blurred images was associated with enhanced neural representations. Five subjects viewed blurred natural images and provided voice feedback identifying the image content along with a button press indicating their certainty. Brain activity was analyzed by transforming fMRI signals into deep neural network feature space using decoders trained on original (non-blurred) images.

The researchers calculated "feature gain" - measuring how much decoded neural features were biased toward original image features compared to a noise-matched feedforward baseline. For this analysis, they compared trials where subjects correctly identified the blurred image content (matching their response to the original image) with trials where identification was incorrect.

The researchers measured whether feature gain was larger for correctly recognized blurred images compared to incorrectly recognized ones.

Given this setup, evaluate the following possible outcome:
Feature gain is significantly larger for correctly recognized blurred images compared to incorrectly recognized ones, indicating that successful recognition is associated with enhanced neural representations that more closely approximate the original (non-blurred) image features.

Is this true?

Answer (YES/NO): NO